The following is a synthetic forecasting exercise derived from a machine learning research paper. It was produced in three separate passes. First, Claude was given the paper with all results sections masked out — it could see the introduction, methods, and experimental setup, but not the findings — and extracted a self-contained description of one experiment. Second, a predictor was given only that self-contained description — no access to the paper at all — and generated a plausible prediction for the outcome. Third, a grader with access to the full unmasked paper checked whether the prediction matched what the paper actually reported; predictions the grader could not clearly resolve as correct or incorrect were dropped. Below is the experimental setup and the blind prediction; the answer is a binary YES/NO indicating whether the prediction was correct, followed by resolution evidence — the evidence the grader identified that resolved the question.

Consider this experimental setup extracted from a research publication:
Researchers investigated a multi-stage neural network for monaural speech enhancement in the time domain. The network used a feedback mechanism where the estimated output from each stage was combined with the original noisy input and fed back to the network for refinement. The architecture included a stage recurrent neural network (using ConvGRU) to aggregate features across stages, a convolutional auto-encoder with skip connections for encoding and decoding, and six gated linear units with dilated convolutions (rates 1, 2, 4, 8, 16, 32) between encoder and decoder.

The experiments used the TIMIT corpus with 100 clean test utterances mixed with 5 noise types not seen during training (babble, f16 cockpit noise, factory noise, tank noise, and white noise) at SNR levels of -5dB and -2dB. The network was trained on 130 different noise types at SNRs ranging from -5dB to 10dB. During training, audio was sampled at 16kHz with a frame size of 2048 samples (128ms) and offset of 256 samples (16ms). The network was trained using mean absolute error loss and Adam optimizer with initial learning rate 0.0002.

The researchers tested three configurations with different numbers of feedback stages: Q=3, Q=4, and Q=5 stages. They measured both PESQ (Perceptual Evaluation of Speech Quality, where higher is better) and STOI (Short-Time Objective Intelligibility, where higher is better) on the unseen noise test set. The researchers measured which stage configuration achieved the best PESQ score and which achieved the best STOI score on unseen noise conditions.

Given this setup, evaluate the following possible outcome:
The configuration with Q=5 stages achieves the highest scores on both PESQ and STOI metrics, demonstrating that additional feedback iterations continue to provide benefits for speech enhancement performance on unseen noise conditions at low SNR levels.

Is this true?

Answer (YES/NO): NO